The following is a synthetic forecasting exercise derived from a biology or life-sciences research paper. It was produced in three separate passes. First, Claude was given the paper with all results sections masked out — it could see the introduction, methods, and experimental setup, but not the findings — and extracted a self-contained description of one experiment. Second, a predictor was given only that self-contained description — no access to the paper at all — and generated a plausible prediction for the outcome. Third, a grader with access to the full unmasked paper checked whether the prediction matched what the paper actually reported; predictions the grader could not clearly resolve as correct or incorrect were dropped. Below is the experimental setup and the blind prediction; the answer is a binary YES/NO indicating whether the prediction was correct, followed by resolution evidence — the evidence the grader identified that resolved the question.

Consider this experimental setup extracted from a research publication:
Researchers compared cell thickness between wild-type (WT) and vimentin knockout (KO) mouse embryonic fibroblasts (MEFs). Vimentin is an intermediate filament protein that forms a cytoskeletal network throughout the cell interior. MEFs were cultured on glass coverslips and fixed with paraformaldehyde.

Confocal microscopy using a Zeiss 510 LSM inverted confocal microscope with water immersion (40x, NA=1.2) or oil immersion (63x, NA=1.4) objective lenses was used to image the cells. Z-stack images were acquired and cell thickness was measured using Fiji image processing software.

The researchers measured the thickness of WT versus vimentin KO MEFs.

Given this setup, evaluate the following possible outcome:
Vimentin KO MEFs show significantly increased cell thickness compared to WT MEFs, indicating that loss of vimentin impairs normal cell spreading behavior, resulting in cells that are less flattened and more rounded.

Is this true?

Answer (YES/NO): NO